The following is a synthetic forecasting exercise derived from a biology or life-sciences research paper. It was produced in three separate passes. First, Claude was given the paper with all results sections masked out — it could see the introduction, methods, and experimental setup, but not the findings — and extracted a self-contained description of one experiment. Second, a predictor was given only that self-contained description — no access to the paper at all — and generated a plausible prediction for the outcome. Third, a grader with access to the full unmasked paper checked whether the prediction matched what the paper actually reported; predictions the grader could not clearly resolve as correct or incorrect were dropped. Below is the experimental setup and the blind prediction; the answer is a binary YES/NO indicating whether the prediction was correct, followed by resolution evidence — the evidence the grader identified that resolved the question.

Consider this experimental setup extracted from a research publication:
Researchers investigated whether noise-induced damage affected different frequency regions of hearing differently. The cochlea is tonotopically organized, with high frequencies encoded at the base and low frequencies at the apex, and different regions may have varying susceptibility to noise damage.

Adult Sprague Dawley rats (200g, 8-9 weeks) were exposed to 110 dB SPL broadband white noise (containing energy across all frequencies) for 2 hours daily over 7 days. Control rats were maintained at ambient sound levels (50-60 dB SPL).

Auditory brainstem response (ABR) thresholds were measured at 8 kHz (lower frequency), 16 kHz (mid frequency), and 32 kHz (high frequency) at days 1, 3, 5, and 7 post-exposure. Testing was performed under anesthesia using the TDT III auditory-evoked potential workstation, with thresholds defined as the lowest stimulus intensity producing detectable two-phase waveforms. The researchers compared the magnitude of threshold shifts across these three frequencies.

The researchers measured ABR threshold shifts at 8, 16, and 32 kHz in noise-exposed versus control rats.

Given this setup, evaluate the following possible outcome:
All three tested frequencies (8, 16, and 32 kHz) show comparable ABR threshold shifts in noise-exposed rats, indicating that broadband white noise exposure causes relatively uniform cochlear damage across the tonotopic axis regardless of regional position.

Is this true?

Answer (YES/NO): YES